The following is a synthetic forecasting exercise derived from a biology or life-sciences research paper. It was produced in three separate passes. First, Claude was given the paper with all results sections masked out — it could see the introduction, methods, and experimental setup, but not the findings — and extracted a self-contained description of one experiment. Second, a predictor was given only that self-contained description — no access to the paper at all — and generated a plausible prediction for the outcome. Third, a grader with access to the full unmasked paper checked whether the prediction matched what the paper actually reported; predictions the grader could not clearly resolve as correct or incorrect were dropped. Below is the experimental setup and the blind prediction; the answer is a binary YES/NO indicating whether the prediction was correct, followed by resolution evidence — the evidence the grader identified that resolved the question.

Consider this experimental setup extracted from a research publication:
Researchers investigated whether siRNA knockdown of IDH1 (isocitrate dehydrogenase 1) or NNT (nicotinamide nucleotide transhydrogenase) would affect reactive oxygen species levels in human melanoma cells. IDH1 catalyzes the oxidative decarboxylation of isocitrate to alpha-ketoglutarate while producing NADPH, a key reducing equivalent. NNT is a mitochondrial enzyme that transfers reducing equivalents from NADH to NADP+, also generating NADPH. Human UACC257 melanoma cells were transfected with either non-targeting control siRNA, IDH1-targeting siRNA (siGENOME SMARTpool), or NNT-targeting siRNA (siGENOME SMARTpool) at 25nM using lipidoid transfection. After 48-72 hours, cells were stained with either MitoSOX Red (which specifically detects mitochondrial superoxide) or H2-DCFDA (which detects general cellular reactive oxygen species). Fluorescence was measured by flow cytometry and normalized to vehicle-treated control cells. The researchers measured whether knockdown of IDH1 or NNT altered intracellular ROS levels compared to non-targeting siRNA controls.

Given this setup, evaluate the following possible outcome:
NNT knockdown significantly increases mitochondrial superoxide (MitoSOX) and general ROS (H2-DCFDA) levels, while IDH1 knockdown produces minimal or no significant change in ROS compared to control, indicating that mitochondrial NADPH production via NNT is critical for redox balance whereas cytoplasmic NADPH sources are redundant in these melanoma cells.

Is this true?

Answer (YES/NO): NO